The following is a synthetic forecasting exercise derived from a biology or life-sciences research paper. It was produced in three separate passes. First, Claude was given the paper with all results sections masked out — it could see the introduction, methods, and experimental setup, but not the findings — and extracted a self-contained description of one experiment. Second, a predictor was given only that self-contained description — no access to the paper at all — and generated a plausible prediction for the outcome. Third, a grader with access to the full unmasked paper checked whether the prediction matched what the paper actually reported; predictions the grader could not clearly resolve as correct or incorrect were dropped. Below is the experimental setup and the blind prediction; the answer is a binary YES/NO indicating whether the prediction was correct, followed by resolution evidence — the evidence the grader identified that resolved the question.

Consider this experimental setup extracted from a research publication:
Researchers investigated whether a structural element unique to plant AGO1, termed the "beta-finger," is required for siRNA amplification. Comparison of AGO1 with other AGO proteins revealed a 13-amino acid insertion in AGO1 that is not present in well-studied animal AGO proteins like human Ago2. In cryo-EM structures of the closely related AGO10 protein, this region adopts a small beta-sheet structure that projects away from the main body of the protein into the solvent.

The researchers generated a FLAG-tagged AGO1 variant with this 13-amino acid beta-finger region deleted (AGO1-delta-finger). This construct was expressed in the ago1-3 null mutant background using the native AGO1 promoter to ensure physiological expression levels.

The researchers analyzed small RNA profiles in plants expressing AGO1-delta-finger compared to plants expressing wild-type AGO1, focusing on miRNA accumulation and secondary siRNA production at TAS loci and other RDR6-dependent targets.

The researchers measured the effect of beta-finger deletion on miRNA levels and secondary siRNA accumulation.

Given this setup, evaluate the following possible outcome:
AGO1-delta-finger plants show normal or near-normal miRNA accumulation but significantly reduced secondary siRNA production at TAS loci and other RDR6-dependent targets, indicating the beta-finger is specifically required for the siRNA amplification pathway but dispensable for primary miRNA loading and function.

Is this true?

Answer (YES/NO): NO